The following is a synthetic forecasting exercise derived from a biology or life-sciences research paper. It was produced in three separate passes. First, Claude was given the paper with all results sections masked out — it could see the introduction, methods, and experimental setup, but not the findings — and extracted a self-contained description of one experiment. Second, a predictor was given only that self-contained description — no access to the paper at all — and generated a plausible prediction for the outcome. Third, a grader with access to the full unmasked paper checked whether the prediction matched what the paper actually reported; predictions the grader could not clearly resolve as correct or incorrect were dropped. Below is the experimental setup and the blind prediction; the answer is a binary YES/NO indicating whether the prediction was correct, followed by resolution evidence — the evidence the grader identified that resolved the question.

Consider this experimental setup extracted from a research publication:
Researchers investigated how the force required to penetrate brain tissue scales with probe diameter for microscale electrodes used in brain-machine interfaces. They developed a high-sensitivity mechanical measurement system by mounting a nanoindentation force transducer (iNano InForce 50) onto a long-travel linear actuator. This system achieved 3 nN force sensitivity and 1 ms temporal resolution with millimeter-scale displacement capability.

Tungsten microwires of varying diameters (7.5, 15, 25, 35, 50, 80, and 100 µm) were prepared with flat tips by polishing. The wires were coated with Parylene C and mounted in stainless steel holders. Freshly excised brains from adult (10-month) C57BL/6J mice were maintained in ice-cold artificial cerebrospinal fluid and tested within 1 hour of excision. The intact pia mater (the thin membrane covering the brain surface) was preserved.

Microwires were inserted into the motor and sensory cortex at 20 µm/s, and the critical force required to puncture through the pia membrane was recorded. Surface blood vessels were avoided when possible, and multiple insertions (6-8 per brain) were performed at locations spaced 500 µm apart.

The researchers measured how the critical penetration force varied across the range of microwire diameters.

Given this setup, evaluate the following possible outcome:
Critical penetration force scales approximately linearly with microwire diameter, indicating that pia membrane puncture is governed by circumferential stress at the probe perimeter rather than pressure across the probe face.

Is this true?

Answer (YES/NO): YES